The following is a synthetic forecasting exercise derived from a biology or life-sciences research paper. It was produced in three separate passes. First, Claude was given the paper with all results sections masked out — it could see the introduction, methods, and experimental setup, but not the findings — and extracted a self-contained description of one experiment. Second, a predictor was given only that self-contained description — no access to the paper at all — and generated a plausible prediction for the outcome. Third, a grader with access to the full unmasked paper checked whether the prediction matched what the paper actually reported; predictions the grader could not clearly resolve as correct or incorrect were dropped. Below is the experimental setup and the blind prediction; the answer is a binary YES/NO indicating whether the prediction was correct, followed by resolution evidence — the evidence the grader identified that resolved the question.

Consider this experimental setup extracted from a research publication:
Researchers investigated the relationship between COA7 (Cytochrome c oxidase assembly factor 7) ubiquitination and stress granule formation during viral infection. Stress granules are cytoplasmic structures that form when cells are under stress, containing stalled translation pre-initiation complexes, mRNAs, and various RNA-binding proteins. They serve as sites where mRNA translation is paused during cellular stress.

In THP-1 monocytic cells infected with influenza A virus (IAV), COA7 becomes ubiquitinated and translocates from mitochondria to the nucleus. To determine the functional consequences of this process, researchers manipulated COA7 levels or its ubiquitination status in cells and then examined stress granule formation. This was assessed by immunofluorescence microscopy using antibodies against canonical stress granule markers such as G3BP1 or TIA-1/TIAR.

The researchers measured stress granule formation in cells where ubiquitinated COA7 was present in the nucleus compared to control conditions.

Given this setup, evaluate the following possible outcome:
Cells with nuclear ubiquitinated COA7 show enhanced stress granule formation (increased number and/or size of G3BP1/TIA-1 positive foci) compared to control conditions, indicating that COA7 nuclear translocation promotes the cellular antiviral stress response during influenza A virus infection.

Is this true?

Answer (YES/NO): NO